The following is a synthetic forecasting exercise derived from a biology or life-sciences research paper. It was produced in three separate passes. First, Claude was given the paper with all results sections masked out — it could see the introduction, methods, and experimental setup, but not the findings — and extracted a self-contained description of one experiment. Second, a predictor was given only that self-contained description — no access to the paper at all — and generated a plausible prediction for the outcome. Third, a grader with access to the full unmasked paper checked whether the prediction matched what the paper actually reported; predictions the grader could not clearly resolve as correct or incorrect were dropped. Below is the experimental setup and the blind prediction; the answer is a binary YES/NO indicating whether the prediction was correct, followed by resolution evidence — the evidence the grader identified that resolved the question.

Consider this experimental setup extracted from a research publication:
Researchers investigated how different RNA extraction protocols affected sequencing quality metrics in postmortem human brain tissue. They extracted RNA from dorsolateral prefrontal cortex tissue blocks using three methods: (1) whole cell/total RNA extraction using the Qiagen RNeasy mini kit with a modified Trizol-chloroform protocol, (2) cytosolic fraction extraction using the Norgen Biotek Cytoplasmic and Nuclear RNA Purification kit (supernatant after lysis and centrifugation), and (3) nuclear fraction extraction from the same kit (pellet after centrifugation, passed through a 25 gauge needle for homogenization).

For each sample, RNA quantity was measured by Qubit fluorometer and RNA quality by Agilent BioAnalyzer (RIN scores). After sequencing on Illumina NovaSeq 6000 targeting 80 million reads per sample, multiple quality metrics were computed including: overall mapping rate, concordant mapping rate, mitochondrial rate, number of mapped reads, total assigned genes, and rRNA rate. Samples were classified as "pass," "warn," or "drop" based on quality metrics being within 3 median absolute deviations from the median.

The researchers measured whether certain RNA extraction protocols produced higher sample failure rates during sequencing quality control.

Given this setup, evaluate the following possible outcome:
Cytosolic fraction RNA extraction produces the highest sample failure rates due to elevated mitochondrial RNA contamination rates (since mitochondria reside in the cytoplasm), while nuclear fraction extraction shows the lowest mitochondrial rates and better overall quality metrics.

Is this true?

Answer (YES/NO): NO